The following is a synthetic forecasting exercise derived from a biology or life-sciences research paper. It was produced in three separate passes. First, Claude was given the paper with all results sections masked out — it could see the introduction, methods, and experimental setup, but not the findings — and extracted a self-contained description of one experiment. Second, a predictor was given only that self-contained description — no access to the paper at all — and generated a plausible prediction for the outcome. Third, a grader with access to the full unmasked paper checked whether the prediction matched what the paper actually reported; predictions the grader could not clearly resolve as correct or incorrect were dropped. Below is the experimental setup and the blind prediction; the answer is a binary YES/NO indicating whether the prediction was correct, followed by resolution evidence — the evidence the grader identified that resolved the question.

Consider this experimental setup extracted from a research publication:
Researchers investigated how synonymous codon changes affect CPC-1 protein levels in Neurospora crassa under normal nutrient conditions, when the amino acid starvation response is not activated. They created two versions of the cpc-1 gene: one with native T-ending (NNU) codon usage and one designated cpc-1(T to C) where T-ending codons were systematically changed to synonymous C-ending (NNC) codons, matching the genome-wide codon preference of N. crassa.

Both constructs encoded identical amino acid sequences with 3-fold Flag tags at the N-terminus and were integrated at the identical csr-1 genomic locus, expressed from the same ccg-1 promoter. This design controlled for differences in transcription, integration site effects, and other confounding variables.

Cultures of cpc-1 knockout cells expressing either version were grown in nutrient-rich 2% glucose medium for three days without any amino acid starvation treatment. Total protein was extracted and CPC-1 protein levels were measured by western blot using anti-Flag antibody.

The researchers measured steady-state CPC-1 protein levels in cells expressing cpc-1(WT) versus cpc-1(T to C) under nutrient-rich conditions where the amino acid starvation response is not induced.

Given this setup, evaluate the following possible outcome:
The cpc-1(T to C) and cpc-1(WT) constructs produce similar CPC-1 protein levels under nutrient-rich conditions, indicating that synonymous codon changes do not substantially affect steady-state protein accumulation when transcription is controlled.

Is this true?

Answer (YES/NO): NO